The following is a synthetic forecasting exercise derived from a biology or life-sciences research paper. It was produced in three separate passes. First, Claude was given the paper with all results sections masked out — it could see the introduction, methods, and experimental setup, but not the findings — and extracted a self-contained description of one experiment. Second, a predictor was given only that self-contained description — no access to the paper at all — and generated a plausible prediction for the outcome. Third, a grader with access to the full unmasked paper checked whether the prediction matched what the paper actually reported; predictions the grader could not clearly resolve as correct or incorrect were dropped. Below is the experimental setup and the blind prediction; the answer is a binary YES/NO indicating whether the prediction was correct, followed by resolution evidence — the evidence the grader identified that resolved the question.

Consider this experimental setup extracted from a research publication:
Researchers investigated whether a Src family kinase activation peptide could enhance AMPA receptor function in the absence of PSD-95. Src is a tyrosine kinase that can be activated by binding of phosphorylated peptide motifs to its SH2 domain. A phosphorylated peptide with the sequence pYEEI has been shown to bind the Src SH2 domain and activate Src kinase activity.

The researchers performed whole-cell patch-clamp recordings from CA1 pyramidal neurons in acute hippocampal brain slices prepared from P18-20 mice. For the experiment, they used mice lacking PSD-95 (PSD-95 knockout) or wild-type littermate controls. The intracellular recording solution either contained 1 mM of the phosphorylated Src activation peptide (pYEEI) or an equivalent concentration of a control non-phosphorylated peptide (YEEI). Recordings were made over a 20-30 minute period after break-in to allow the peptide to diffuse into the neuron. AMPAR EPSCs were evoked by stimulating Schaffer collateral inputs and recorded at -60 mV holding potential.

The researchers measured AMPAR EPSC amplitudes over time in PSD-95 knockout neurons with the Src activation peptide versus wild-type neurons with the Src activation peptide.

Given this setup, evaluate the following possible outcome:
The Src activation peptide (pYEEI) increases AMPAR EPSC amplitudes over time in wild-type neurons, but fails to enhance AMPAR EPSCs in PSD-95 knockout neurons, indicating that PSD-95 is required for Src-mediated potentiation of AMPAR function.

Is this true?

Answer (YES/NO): YES